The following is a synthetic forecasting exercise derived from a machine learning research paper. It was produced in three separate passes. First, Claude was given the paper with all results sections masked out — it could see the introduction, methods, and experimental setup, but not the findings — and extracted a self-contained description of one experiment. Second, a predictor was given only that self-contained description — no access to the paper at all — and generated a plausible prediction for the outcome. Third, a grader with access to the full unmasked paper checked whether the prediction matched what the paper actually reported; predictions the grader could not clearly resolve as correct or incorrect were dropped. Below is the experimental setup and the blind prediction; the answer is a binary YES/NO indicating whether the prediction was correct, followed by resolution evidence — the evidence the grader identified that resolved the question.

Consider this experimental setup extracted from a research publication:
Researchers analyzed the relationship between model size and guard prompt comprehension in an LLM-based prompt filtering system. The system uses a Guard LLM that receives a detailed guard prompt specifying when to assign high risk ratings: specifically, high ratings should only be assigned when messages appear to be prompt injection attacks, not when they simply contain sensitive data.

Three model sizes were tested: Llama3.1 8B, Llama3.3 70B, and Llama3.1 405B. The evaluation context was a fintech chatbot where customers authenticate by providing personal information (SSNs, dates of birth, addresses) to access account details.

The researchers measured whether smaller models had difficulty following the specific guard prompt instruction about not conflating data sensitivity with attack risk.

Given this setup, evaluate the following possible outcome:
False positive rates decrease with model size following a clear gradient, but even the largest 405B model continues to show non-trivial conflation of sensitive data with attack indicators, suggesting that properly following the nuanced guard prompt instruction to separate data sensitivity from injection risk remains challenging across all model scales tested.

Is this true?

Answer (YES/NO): NO